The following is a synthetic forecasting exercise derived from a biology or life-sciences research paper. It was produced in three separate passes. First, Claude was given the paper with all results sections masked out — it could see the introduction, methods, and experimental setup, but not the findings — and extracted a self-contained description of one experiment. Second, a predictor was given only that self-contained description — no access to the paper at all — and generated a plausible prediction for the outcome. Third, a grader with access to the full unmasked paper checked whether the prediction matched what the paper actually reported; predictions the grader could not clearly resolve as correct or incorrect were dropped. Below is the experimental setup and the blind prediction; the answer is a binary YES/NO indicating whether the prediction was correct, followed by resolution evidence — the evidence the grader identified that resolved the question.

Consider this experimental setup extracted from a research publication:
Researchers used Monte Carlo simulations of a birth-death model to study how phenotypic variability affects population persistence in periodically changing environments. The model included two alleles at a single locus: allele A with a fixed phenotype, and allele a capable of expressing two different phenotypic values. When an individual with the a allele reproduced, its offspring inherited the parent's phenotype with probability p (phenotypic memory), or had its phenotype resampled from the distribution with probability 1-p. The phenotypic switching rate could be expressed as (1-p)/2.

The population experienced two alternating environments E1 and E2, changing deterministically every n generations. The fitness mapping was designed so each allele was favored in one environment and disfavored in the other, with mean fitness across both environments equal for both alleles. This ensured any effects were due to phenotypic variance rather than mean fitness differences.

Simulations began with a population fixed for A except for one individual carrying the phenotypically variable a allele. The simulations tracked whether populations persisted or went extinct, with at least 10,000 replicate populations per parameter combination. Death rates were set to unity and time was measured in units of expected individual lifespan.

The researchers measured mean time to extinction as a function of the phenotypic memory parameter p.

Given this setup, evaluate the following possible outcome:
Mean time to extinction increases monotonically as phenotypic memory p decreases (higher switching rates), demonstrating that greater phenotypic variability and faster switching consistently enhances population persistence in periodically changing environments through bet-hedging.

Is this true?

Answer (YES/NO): NO